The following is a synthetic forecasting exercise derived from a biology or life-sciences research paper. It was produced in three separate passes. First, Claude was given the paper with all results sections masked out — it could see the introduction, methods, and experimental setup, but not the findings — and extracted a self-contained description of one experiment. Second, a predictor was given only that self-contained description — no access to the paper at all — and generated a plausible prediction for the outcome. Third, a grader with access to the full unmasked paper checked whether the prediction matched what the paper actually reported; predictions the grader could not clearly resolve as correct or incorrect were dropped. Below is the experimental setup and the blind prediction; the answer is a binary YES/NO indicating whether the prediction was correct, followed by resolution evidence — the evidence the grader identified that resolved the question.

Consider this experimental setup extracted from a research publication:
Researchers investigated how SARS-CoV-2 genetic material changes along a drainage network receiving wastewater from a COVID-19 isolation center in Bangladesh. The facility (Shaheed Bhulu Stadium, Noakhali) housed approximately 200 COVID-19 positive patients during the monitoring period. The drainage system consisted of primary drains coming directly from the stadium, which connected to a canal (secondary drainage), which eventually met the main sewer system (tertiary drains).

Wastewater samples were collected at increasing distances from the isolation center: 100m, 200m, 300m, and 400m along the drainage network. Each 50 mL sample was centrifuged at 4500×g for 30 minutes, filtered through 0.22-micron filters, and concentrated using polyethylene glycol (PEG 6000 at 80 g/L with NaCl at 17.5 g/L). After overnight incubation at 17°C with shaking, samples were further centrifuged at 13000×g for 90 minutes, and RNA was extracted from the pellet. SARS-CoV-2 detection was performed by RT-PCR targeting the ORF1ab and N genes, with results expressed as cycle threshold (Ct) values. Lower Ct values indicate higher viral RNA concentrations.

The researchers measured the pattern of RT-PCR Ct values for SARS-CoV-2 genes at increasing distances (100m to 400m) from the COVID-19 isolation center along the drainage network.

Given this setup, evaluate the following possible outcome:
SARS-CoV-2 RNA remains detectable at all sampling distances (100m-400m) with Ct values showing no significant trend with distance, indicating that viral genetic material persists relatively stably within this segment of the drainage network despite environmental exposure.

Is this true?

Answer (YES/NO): YES